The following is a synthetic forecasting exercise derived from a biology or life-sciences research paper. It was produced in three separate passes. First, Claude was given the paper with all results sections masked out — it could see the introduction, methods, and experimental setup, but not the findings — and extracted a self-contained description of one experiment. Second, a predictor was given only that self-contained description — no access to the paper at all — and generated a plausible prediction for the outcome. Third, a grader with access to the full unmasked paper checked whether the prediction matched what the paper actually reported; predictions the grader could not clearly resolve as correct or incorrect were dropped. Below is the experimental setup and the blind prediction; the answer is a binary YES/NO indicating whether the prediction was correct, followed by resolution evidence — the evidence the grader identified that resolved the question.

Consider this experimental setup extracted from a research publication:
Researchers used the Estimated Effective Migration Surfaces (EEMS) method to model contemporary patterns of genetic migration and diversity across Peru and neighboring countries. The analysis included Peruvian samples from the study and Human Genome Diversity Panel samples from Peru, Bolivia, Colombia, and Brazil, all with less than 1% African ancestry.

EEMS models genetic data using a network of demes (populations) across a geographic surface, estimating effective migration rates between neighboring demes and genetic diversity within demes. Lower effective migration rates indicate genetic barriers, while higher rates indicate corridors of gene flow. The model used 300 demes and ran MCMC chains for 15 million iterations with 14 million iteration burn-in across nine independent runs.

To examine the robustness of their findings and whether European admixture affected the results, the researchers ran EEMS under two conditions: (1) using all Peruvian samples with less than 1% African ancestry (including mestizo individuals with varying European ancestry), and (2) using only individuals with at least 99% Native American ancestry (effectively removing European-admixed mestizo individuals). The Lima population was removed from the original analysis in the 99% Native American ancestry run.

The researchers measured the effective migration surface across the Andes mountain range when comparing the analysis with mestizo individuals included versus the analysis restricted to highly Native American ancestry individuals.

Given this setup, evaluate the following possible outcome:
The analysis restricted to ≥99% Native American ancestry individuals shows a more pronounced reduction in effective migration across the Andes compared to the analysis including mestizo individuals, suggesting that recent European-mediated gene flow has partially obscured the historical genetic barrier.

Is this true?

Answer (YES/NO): NO